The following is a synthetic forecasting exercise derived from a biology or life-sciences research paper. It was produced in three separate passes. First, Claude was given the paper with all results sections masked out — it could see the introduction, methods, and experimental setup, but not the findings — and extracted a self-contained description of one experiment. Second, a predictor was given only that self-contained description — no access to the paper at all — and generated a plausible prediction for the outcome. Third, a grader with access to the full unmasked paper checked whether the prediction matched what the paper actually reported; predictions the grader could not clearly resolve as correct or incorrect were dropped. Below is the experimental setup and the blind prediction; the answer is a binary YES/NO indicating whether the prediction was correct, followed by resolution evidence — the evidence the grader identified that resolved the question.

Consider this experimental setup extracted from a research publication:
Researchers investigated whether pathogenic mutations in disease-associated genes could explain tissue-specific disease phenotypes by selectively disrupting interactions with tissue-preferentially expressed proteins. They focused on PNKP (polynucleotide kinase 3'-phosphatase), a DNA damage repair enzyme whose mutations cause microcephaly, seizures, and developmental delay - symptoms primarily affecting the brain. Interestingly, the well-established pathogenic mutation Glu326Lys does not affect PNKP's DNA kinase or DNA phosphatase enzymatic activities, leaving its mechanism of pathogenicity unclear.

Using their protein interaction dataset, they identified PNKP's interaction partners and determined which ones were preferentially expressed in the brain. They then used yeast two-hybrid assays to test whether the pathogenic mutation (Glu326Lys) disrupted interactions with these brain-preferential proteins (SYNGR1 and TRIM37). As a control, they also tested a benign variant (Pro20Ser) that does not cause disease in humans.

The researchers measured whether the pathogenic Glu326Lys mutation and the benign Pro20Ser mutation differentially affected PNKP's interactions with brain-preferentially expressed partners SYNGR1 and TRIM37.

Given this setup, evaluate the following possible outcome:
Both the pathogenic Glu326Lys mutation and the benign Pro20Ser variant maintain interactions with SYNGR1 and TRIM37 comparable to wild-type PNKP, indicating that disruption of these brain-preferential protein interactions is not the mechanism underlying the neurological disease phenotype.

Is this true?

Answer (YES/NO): NO